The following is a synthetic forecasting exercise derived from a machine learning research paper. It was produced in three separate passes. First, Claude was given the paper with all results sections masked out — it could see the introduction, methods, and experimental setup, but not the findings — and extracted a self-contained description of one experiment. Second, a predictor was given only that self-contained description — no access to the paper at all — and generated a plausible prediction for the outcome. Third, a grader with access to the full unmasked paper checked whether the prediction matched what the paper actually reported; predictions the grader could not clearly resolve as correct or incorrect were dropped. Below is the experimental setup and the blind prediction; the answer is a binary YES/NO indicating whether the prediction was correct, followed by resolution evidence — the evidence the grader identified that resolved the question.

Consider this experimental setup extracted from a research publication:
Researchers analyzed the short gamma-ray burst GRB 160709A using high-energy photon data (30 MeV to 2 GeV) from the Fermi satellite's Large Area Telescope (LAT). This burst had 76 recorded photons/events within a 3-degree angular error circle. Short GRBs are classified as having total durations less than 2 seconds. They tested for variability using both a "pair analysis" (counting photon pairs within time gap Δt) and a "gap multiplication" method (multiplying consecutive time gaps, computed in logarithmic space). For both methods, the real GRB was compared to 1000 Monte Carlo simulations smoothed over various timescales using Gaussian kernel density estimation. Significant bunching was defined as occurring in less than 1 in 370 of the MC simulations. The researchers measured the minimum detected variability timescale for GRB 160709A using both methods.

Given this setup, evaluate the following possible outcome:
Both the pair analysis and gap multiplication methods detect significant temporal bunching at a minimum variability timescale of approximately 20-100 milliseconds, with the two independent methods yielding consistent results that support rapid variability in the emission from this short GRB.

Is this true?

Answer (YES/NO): NO